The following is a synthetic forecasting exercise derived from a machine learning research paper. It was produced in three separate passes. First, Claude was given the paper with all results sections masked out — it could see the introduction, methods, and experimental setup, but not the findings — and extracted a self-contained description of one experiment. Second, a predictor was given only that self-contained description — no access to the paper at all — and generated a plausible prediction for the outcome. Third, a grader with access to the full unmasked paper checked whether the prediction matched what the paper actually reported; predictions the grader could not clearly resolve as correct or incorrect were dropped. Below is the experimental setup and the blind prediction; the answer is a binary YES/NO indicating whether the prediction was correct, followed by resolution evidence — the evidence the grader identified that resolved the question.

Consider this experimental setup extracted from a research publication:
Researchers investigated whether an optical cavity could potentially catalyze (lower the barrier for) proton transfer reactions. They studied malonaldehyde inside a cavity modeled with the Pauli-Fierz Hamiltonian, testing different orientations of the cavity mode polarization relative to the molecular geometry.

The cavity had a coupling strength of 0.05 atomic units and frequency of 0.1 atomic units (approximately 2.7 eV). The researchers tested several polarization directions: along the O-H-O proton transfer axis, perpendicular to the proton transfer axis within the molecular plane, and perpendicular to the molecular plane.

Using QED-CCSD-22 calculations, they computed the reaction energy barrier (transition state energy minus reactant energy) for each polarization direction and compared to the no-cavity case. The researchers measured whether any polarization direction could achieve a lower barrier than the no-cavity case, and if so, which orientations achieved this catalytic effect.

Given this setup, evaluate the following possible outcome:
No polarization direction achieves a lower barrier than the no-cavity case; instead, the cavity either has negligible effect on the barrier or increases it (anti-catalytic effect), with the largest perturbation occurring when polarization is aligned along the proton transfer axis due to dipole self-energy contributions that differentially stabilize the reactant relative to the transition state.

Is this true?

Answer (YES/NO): NO